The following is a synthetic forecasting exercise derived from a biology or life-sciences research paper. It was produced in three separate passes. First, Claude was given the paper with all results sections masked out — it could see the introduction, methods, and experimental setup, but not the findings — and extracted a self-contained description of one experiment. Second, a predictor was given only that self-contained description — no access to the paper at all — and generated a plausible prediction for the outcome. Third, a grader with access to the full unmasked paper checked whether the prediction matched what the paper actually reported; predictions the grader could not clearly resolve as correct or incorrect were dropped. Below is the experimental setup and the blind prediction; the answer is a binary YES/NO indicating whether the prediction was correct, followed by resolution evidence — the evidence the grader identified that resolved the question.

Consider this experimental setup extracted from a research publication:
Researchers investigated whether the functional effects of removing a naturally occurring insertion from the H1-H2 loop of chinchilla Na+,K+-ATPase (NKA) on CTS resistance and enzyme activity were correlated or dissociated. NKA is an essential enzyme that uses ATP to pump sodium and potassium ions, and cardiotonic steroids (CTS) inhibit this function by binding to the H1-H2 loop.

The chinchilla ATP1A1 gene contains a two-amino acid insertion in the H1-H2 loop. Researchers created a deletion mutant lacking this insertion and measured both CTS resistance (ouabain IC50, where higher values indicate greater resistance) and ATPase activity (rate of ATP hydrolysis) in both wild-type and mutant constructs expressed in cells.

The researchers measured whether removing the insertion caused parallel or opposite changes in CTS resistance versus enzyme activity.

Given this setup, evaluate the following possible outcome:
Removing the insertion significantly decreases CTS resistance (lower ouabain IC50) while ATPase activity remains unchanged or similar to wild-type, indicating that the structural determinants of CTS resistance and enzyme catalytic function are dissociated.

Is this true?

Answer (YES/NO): NO